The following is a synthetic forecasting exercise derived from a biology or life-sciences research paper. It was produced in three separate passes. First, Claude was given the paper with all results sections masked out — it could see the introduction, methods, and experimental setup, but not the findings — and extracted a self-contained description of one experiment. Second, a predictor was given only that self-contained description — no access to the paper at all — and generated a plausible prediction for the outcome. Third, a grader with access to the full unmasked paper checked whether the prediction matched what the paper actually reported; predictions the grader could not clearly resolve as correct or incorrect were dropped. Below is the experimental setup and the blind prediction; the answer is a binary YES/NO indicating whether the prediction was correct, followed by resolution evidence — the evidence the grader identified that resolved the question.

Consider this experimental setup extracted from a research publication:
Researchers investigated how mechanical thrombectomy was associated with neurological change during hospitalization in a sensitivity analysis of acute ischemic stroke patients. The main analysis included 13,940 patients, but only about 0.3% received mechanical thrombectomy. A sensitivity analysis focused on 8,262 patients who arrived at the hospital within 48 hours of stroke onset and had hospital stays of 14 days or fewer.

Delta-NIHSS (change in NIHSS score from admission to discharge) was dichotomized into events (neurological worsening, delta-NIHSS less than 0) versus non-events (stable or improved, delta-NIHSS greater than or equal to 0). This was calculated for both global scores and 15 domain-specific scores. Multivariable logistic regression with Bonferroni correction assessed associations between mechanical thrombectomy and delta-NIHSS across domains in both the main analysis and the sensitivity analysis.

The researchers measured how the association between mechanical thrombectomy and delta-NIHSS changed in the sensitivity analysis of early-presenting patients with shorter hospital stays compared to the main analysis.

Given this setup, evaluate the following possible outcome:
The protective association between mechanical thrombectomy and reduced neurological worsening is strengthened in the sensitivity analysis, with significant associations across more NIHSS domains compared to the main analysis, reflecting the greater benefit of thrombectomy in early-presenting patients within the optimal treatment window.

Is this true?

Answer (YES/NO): YES